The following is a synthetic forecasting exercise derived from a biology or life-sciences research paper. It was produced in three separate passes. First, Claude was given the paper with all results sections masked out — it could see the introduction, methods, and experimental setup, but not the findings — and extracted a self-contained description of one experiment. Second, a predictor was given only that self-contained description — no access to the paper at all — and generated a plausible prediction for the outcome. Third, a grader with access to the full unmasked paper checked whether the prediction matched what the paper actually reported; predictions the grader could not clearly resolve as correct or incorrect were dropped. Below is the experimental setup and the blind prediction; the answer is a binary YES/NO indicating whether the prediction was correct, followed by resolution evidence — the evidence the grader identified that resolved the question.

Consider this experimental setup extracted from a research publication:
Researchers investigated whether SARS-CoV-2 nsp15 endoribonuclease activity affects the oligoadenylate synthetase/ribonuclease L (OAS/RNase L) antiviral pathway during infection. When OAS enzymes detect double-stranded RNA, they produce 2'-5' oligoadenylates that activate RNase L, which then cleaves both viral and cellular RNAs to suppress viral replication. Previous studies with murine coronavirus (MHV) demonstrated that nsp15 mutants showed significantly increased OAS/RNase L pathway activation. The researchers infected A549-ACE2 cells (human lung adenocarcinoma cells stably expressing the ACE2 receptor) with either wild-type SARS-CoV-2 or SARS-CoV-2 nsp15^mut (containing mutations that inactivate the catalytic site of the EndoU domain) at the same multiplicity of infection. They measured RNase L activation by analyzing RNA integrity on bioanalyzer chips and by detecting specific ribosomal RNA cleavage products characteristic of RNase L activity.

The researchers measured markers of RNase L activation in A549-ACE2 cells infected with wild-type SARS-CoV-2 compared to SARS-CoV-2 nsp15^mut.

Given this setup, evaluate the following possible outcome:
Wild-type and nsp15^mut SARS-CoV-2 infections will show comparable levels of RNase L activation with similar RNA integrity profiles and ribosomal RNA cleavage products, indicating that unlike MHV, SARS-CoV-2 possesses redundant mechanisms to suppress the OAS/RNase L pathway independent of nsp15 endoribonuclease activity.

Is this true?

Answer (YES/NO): YES